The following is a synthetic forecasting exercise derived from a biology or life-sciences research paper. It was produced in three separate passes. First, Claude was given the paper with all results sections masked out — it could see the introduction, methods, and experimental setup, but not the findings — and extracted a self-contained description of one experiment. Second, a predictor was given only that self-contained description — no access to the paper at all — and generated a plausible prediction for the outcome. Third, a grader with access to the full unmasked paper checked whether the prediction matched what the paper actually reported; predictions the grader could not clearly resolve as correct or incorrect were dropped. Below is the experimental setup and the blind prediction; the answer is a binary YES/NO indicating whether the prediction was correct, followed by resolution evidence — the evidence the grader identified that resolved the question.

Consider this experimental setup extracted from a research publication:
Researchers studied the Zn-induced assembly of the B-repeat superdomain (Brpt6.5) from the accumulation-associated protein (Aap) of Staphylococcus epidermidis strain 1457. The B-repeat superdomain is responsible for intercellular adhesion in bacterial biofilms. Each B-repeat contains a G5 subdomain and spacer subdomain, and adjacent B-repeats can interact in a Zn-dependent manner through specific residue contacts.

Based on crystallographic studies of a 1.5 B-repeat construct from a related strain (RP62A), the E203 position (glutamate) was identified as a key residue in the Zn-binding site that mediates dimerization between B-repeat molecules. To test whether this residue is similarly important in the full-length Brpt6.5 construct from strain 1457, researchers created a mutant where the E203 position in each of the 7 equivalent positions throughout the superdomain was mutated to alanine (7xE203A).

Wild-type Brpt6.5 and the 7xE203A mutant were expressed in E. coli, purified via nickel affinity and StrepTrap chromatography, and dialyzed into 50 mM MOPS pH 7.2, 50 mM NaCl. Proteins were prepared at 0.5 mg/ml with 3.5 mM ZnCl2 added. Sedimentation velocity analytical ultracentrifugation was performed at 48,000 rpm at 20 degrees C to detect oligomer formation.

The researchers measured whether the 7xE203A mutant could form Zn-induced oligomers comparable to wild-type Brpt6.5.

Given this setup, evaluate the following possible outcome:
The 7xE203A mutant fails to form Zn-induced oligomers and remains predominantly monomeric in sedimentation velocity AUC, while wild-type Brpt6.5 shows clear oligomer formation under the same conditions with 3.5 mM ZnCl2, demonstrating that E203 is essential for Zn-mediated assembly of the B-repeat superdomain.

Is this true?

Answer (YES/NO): NO